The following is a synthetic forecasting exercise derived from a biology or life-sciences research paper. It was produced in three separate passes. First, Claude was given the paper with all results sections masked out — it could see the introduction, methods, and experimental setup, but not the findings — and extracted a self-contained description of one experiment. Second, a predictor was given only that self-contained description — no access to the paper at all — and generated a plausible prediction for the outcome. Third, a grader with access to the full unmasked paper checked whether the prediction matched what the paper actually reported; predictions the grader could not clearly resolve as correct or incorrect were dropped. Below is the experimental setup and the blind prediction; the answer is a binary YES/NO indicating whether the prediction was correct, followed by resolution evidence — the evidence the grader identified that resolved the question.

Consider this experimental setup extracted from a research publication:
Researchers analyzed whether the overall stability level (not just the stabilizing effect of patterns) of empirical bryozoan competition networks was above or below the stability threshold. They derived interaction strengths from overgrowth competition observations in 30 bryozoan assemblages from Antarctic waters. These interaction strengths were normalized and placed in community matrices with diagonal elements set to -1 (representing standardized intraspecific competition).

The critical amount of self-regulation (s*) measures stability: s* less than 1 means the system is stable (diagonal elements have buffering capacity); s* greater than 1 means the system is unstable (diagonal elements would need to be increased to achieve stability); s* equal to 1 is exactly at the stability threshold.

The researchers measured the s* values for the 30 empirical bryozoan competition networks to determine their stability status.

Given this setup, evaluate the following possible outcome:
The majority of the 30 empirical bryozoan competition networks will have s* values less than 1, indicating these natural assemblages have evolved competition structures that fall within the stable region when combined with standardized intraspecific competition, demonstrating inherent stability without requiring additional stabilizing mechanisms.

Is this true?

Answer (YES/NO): NO